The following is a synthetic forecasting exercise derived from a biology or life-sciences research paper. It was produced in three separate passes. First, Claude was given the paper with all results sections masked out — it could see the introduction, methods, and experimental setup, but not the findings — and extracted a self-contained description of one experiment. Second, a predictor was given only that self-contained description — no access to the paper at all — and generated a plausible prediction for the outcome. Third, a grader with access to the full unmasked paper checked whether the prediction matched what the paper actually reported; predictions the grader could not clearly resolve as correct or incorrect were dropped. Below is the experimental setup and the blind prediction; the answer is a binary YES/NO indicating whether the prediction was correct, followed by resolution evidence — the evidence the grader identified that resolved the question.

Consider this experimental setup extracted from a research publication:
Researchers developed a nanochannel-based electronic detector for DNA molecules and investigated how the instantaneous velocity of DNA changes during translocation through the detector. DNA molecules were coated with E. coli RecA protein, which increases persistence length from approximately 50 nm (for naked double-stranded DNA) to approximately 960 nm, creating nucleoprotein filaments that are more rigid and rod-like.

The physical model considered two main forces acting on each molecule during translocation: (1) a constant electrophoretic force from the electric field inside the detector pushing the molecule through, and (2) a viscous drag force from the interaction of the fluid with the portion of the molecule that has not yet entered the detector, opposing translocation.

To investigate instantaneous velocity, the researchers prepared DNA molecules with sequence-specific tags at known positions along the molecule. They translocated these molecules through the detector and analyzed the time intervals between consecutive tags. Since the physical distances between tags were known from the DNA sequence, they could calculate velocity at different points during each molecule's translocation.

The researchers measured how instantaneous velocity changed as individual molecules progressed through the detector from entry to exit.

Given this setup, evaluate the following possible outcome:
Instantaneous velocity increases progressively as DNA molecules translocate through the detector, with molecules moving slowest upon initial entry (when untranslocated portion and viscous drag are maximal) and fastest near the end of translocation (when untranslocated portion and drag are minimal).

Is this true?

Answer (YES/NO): YES